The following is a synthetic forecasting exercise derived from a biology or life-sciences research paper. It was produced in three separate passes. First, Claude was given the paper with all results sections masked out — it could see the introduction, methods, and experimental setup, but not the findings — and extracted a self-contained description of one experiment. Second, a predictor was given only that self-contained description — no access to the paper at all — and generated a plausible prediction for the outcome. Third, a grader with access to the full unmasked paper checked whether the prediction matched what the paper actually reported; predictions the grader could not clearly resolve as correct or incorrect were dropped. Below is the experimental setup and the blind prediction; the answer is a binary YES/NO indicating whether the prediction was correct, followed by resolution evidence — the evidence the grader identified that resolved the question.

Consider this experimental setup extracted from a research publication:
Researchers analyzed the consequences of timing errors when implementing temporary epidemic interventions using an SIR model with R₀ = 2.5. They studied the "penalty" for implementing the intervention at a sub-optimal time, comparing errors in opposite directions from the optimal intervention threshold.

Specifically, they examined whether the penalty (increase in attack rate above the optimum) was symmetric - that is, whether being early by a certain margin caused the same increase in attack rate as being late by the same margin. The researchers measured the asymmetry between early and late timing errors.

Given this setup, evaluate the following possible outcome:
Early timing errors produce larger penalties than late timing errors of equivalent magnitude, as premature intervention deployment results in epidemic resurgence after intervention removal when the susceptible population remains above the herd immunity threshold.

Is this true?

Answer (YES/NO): NO